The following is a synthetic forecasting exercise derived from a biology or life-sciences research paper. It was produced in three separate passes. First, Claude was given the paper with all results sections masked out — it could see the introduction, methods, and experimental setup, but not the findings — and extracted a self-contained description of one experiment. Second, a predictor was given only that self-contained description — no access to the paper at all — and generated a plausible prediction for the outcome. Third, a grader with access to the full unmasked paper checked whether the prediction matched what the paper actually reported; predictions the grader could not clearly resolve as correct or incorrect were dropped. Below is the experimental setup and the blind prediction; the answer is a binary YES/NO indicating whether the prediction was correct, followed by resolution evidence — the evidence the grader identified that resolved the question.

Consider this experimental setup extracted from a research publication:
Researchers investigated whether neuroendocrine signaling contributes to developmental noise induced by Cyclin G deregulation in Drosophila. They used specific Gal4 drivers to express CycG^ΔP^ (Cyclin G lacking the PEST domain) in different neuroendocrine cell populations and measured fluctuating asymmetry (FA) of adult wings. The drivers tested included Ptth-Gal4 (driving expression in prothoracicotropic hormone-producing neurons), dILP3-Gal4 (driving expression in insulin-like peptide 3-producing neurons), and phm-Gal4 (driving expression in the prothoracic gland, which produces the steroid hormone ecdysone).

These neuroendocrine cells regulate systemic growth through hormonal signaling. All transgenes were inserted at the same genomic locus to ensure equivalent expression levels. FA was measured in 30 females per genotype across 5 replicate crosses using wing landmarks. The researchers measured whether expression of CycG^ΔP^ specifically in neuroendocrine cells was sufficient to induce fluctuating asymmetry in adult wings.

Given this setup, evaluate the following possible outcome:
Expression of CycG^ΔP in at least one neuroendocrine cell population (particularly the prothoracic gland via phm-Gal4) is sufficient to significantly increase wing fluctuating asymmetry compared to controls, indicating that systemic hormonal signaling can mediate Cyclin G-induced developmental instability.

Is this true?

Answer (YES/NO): NO